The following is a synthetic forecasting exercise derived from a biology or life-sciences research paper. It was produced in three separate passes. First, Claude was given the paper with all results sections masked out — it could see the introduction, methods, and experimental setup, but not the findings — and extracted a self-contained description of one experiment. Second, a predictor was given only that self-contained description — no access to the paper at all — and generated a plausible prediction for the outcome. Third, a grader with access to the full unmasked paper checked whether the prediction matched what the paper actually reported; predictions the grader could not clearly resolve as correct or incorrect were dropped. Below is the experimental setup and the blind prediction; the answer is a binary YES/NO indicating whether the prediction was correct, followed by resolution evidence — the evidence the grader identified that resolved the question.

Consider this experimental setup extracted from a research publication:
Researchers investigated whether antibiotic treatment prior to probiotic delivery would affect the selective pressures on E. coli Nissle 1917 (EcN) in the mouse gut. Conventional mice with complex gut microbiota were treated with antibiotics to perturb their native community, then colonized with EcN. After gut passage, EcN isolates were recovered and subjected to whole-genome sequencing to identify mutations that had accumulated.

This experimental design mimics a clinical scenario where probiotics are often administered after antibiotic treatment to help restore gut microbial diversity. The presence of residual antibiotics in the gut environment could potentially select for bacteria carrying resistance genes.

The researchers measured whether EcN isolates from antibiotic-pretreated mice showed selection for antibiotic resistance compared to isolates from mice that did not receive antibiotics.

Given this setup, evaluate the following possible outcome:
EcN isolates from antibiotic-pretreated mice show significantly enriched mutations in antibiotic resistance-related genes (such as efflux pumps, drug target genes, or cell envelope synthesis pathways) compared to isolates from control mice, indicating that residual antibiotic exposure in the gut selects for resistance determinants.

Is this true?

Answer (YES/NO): YES